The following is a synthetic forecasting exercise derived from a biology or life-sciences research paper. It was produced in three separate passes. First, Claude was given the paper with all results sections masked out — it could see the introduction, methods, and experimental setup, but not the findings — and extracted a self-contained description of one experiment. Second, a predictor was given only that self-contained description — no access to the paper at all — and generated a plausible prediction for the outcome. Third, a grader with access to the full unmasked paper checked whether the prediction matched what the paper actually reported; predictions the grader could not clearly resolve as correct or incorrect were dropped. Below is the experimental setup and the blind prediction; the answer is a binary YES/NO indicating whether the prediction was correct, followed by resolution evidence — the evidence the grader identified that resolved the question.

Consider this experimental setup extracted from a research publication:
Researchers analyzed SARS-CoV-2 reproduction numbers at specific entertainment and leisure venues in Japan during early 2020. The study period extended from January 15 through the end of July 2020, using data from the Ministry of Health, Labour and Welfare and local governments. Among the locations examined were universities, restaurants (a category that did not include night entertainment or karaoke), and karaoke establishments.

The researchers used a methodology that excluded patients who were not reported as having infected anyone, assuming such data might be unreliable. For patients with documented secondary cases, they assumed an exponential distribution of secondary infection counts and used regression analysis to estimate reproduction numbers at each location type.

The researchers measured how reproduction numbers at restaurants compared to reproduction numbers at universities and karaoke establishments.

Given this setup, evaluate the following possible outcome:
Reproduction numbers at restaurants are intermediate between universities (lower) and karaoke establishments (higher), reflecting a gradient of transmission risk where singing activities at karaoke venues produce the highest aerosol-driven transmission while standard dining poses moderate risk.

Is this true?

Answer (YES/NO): NO